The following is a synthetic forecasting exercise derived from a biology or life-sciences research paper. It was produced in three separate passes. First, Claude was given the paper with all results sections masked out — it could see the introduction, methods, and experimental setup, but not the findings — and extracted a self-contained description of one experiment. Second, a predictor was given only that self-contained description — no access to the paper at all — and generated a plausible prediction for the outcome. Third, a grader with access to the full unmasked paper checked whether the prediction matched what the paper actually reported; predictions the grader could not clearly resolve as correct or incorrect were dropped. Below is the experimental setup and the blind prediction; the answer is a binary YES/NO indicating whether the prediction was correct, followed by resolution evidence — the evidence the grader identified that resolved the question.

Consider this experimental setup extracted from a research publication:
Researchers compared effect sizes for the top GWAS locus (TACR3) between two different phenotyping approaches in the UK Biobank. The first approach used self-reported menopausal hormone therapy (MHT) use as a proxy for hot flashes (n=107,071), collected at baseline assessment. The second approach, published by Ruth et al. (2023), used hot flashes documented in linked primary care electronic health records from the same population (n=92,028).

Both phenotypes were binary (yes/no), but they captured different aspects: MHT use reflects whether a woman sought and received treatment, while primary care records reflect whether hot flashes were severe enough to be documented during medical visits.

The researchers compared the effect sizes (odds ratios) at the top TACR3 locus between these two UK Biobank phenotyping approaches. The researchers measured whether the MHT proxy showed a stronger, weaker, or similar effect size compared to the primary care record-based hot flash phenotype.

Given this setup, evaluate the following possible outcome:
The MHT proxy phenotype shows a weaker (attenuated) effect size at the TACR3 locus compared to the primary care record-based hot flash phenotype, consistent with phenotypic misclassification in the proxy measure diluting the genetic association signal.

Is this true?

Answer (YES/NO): YES